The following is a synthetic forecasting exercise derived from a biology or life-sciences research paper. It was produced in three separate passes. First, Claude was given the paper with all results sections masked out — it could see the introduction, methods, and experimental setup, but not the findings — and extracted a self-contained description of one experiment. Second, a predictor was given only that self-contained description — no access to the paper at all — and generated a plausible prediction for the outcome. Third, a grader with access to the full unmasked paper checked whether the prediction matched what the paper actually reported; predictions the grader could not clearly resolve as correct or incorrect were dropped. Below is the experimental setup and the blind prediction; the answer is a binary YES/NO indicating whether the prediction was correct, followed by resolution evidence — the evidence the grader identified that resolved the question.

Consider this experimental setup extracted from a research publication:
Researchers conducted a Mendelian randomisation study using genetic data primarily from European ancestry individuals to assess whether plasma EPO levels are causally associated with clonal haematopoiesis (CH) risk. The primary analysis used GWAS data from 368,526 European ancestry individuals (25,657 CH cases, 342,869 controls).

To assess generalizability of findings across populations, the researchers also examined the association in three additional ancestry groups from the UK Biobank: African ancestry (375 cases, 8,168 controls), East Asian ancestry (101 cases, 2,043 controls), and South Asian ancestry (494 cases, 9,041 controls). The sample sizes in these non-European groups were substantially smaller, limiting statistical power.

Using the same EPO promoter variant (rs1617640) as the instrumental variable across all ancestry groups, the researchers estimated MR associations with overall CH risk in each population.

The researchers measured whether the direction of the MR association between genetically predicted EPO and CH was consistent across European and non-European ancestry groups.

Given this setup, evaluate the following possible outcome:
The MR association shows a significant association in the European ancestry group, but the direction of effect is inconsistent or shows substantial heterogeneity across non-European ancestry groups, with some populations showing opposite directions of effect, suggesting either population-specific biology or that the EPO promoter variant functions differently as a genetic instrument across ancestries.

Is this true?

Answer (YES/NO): NO